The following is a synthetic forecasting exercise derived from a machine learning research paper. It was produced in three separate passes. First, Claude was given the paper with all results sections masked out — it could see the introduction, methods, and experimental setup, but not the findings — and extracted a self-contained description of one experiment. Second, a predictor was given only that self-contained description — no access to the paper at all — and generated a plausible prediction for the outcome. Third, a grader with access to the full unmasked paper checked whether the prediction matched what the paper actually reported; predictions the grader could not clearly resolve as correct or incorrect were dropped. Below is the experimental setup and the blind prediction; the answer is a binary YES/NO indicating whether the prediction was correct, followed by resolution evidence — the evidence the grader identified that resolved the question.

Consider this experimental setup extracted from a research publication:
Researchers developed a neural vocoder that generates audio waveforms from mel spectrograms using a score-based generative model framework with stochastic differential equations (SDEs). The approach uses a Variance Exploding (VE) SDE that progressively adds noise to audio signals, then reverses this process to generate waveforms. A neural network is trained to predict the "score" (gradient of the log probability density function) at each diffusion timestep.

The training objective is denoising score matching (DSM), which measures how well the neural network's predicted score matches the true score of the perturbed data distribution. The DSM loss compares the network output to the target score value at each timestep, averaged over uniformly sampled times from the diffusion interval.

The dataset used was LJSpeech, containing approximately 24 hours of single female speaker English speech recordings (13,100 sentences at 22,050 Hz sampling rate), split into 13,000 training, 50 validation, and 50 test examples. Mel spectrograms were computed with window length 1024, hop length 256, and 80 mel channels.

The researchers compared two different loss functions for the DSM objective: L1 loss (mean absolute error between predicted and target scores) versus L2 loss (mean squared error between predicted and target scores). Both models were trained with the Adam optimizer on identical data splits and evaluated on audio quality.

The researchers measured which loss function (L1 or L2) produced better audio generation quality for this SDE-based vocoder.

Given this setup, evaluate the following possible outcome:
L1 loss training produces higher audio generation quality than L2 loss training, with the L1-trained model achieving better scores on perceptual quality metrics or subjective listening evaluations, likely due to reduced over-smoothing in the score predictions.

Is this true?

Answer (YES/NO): NO